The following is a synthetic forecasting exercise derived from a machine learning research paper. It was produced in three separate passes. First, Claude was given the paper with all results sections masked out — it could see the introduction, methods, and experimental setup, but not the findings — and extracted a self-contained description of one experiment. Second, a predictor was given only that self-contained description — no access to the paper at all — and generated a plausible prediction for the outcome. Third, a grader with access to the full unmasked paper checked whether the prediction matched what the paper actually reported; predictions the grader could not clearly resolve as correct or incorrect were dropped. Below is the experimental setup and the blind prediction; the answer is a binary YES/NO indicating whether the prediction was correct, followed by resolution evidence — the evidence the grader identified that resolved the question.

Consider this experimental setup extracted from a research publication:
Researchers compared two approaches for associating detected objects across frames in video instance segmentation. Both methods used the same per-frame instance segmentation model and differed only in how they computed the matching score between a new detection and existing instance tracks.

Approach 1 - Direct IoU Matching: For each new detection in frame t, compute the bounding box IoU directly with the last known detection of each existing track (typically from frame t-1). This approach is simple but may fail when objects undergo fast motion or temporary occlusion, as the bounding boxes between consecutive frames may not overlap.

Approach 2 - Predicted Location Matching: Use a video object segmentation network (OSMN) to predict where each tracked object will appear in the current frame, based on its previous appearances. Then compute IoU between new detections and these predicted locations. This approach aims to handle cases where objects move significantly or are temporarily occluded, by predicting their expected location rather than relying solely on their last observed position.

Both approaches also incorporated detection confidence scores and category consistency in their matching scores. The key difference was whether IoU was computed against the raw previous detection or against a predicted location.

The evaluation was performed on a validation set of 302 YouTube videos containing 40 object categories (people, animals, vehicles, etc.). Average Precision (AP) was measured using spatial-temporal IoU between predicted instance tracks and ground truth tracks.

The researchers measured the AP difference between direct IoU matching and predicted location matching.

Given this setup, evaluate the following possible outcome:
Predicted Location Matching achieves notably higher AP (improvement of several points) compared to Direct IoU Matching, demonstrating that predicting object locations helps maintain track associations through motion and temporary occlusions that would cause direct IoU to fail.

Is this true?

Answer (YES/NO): YES